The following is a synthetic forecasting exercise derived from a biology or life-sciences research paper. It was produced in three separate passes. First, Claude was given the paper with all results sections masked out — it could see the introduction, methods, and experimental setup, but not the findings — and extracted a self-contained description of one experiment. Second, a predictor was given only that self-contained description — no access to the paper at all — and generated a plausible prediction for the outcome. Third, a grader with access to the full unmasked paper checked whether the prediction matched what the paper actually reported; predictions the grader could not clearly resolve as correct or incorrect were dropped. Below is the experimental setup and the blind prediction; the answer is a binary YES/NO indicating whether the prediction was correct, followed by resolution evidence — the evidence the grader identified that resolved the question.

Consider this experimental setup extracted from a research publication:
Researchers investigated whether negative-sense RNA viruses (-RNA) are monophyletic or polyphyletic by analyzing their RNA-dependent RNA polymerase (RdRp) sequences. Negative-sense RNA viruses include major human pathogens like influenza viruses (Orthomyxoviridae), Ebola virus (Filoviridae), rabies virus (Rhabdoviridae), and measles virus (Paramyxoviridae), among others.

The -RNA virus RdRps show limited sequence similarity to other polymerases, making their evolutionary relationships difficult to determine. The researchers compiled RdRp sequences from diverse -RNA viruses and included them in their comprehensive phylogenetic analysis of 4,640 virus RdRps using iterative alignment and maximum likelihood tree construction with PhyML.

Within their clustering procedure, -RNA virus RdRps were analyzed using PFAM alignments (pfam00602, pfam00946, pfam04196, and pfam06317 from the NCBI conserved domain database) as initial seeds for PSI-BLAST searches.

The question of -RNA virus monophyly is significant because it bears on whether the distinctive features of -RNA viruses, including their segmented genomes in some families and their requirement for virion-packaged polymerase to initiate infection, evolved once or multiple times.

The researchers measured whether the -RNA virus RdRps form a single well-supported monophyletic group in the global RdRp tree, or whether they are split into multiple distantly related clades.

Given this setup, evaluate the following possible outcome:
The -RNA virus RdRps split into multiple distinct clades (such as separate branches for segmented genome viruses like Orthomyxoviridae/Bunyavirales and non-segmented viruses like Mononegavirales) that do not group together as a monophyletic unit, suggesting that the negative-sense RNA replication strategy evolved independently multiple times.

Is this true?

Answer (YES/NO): NO